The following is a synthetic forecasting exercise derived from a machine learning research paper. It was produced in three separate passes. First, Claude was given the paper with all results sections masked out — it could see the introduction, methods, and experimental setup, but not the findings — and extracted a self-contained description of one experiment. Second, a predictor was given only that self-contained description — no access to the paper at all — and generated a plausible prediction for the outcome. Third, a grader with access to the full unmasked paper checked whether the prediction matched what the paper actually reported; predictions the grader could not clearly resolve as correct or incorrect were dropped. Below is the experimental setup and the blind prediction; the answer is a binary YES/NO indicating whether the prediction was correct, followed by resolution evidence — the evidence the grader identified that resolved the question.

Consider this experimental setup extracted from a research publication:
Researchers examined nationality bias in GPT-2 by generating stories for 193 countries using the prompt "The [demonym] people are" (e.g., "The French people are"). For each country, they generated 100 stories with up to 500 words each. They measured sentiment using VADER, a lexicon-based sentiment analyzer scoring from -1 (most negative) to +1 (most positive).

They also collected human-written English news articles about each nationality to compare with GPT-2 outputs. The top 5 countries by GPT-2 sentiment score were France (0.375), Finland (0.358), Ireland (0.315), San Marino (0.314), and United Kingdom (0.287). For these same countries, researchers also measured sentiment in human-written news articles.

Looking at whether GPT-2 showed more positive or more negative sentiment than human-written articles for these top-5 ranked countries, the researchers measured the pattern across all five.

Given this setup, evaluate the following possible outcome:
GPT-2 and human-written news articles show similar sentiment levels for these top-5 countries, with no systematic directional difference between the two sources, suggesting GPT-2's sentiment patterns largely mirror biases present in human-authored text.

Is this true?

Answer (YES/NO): NO